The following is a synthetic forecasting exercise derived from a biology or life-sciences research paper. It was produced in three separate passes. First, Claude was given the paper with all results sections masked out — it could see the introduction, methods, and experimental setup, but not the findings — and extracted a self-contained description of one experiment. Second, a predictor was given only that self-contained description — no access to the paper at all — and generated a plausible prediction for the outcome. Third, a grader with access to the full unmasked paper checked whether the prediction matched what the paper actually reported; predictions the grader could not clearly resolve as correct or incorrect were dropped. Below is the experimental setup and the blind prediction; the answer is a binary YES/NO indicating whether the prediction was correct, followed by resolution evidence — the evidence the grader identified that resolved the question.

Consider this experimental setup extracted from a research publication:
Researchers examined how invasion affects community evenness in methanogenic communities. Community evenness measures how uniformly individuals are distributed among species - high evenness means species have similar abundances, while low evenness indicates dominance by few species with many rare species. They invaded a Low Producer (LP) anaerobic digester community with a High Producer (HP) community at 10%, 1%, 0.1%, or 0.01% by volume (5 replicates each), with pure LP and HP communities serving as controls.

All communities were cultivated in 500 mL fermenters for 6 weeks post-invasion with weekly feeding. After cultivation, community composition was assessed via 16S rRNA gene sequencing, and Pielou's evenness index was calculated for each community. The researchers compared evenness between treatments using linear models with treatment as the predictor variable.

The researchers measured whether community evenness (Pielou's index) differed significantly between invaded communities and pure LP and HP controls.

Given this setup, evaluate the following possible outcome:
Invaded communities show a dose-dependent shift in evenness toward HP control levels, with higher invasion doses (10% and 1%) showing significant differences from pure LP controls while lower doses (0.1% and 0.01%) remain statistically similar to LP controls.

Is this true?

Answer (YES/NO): NO